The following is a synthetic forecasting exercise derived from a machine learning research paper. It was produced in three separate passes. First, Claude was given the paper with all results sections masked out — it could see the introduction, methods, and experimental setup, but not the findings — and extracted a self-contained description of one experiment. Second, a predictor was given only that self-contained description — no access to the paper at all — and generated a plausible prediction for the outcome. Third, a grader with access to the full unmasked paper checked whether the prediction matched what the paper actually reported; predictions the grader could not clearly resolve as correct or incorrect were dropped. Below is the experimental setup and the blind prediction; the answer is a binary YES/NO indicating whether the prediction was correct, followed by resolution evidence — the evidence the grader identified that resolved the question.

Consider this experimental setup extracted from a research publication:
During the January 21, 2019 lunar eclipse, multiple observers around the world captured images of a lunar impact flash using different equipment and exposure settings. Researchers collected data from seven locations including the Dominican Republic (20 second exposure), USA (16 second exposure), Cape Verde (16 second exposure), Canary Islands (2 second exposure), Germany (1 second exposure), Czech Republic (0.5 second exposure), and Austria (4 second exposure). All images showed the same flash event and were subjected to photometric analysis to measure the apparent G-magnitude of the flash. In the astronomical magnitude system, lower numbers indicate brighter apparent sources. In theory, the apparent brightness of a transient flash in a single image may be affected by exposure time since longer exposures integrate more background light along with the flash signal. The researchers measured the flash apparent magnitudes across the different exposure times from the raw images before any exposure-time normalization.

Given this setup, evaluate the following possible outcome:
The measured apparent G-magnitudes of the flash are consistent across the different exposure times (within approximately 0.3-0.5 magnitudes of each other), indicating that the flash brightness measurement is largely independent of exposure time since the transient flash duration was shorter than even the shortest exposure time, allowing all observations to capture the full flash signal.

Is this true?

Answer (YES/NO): NO